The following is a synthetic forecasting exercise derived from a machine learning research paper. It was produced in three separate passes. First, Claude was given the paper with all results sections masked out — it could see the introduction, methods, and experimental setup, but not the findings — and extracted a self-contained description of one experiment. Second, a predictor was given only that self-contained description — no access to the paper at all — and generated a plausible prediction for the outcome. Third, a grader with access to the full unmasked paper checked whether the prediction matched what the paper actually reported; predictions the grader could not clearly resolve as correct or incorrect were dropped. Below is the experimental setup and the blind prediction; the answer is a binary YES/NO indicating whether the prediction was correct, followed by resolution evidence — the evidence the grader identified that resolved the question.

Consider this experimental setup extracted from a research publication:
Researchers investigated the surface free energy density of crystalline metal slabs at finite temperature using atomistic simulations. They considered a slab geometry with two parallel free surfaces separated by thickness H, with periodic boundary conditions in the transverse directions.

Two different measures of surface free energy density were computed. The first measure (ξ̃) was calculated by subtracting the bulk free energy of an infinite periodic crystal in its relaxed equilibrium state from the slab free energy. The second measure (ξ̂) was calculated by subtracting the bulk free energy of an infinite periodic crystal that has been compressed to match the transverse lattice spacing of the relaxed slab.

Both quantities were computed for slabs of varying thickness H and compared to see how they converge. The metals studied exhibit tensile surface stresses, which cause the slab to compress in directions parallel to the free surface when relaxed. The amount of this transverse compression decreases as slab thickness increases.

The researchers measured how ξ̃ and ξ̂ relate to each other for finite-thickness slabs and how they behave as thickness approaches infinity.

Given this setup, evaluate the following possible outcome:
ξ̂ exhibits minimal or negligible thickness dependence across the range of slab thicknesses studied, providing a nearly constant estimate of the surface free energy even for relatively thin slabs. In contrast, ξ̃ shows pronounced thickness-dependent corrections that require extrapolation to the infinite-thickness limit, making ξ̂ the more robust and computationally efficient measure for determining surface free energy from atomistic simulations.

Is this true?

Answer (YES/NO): NO